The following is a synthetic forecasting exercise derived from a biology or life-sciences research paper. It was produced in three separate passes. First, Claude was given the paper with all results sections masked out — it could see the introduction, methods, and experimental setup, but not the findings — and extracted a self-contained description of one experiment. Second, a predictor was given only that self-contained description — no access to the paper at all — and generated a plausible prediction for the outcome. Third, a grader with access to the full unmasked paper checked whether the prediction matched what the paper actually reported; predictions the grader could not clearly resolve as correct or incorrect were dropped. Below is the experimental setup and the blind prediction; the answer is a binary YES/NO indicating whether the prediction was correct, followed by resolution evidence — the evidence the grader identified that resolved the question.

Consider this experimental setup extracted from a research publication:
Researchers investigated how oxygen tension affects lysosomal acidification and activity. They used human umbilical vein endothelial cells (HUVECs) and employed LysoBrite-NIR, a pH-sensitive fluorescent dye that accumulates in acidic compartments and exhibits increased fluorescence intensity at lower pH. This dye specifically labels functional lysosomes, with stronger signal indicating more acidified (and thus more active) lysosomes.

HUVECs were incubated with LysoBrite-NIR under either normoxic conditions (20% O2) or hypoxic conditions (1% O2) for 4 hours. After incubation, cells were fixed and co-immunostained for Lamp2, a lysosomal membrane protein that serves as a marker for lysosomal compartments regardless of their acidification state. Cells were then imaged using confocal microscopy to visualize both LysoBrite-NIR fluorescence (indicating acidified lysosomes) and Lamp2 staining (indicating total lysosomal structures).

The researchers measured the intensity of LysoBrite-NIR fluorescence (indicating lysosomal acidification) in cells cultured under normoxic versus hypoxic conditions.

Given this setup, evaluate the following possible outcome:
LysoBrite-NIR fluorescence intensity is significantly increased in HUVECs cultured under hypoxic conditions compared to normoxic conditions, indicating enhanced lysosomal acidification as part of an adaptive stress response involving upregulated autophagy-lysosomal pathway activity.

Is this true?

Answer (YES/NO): NO